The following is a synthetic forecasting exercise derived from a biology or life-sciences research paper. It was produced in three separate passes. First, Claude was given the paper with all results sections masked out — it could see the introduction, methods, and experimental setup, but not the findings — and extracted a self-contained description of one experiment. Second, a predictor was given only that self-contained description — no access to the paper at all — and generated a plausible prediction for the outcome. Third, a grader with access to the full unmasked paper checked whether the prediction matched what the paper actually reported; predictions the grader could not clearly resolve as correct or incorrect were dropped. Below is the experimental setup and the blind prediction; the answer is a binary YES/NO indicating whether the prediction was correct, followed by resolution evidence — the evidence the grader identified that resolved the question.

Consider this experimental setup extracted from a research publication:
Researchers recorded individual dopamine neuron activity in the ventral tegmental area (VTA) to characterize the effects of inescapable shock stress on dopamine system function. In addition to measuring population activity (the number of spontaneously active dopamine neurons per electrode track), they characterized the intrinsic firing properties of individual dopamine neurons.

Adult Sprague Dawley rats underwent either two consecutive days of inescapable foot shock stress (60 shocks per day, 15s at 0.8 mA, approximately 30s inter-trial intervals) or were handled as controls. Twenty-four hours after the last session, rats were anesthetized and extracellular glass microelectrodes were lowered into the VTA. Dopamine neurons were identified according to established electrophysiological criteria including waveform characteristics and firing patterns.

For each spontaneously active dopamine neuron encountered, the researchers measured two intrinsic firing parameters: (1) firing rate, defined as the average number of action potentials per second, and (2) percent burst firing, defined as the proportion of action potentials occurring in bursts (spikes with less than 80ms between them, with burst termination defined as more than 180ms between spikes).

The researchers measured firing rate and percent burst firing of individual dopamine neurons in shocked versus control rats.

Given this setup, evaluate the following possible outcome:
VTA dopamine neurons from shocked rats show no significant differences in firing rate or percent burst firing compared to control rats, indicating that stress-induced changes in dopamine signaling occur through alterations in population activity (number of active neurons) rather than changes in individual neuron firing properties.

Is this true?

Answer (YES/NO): YES